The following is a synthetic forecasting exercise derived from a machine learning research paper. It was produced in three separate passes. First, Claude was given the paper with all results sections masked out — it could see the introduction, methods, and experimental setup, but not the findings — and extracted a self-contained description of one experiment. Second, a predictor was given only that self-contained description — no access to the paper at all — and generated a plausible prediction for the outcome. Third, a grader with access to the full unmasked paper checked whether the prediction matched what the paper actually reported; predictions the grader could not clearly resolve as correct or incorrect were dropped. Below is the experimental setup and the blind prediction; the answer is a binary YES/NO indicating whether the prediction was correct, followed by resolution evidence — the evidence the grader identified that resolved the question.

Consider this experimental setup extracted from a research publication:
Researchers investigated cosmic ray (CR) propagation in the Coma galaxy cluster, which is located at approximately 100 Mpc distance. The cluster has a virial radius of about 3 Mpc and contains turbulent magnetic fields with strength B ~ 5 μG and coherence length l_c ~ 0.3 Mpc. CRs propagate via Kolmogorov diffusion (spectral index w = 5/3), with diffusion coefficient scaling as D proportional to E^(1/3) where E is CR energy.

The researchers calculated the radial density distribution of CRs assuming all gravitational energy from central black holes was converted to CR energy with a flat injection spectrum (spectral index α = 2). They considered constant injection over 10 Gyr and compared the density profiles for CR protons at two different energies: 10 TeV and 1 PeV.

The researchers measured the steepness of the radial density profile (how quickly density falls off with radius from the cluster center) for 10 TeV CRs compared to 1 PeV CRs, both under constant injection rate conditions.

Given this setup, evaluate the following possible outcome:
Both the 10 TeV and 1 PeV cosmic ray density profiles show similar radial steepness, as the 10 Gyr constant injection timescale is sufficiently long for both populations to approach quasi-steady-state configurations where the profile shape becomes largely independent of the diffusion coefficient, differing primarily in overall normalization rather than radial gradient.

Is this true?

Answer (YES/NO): NO